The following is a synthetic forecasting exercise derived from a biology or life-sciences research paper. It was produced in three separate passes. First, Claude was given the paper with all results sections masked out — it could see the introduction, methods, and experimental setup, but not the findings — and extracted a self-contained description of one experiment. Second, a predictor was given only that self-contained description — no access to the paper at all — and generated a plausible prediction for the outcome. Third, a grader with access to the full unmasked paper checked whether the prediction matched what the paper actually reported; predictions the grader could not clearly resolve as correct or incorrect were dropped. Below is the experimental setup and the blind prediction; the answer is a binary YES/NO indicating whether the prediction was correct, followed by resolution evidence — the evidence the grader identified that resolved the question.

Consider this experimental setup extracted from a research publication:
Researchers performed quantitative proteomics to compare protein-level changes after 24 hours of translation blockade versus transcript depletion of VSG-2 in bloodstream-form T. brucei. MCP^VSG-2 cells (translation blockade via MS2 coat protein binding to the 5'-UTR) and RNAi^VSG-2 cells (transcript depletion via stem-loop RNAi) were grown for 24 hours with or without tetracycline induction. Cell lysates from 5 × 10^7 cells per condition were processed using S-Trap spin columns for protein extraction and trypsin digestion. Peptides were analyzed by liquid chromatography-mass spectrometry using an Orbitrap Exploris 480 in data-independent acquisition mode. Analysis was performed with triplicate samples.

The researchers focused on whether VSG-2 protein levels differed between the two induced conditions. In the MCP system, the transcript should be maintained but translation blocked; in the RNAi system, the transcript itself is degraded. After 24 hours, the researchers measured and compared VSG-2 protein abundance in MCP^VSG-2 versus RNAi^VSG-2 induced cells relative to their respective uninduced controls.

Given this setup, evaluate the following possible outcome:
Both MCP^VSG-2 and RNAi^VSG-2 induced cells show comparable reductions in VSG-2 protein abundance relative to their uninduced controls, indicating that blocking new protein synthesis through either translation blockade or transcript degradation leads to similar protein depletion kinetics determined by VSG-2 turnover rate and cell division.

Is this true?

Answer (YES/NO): YES